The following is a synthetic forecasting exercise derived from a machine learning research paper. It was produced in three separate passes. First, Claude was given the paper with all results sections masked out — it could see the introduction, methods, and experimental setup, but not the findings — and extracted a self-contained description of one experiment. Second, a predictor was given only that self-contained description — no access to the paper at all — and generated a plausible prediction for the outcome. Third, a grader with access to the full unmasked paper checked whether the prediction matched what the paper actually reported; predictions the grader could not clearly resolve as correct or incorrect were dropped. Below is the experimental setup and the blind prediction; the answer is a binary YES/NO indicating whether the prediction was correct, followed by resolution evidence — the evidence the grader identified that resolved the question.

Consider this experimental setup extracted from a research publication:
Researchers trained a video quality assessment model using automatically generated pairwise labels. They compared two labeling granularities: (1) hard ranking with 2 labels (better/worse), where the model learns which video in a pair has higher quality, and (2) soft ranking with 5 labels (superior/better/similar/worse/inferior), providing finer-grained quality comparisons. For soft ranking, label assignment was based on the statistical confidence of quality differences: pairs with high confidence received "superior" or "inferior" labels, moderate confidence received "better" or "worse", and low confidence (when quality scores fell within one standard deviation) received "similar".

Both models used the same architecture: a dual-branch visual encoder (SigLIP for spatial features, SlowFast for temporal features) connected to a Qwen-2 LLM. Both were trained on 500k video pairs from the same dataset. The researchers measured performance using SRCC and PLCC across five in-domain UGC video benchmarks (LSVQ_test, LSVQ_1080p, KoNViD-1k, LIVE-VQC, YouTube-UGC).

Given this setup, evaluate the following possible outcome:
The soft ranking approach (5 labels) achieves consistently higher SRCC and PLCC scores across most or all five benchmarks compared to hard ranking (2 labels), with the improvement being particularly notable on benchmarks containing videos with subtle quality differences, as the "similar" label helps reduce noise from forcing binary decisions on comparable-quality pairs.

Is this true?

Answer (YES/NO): NO